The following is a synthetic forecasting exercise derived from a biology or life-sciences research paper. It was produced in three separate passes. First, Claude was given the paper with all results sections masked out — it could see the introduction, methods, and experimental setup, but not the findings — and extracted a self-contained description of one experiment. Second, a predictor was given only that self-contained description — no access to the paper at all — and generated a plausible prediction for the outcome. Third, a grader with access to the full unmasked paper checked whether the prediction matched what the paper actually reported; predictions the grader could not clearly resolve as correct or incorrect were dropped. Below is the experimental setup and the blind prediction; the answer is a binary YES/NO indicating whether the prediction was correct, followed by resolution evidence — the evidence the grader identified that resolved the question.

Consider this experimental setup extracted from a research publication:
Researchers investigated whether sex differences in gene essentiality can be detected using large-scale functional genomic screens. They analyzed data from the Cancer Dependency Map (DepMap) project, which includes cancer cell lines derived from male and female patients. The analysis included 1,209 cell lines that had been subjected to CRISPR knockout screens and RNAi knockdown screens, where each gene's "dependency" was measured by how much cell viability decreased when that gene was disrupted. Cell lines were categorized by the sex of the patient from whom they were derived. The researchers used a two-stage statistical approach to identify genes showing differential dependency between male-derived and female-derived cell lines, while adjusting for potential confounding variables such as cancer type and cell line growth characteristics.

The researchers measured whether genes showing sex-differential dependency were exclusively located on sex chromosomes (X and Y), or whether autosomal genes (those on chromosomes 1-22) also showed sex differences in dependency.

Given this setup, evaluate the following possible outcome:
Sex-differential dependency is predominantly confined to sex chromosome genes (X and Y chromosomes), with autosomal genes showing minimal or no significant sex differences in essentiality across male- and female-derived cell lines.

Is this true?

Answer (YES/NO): NO